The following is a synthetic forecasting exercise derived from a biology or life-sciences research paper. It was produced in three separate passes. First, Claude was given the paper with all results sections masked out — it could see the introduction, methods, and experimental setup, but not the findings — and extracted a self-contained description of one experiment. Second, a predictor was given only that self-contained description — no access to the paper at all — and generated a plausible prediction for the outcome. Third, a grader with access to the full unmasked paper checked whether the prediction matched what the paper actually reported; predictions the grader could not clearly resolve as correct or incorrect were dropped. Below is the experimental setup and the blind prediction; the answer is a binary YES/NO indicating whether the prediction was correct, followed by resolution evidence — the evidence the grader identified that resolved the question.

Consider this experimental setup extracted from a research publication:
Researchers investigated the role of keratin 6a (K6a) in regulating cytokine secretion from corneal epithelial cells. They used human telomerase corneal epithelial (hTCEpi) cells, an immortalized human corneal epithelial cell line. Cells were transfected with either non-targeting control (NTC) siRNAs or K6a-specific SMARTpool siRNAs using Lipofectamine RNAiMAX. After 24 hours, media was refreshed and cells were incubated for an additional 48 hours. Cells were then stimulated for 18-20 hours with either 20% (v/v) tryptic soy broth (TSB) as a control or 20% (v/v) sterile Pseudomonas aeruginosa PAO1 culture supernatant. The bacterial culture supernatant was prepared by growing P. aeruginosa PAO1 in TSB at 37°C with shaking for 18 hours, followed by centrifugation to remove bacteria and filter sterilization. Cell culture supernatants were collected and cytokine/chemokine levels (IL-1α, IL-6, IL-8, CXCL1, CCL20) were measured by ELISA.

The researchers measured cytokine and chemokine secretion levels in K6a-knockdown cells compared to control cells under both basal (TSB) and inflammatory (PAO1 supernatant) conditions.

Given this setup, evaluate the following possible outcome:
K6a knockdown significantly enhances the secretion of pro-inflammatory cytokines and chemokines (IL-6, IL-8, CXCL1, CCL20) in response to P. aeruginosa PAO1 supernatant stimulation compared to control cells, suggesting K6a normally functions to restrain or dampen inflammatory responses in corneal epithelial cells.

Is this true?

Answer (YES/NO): YES